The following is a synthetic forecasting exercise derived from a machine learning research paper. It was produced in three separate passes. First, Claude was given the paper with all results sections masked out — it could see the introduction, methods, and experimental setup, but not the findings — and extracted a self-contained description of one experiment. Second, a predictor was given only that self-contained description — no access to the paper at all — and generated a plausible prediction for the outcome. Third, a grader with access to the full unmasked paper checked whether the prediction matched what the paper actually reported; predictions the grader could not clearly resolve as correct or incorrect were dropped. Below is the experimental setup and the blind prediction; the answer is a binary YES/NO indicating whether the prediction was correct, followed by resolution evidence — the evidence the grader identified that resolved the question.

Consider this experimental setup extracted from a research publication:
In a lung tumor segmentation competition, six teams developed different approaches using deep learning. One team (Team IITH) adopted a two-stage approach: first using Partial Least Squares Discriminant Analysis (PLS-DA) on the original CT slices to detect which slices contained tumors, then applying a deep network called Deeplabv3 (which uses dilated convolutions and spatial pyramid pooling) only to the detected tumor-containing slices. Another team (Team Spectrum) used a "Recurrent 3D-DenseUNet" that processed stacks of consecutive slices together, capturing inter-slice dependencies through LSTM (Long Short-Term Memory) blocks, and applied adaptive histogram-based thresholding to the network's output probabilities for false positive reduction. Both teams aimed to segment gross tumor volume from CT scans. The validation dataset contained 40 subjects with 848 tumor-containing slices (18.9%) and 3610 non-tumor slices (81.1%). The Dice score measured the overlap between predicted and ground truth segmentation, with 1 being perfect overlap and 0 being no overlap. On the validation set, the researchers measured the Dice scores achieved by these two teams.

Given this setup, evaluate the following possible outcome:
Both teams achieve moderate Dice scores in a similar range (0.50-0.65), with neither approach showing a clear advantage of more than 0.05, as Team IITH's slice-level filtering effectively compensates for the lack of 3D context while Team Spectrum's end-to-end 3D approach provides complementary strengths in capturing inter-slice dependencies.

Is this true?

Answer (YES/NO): NO